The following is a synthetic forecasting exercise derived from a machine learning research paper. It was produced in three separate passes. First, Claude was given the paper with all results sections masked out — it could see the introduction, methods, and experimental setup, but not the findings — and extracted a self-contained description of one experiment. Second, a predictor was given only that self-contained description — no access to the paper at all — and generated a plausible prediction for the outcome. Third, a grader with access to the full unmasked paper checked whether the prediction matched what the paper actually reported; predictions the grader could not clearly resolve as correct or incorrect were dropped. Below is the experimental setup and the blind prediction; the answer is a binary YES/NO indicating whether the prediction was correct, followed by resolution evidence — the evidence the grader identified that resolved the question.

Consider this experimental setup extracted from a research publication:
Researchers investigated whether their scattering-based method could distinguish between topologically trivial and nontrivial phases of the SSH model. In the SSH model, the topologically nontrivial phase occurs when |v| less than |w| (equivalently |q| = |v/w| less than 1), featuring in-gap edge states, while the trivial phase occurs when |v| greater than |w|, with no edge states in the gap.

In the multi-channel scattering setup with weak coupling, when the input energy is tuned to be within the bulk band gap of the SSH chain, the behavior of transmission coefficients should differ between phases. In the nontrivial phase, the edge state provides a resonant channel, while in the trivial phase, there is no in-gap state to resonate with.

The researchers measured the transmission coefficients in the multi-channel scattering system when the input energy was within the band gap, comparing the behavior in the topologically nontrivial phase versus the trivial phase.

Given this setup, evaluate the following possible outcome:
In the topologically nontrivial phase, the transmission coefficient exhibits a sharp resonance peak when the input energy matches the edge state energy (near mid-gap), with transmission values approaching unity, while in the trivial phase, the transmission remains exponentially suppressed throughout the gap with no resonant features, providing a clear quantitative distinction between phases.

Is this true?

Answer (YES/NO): NO